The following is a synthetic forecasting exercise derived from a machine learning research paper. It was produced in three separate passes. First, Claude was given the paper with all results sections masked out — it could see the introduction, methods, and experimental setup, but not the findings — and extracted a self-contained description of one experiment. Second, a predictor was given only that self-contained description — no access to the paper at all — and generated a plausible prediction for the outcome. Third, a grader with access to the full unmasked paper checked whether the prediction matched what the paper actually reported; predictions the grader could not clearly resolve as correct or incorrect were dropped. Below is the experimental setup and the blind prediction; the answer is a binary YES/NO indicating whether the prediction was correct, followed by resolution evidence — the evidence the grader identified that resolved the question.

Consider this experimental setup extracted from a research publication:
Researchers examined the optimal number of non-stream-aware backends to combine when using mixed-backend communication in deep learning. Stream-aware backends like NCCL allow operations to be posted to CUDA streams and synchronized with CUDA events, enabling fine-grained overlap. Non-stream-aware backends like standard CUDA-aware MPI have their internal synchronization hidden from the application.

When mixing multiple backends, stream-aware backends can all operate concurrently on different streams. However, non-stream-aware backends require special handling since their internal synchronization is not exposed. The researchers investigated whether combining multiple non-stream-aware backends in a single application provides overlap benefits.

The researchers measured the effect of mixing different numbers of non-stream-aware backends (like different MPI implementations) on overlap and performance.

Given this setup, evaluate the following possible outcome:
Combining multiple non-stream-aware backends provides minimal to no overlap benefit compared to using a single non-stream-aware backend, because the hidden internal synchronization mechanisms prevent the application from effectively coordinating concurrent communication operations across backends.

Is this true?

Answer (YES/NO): YES